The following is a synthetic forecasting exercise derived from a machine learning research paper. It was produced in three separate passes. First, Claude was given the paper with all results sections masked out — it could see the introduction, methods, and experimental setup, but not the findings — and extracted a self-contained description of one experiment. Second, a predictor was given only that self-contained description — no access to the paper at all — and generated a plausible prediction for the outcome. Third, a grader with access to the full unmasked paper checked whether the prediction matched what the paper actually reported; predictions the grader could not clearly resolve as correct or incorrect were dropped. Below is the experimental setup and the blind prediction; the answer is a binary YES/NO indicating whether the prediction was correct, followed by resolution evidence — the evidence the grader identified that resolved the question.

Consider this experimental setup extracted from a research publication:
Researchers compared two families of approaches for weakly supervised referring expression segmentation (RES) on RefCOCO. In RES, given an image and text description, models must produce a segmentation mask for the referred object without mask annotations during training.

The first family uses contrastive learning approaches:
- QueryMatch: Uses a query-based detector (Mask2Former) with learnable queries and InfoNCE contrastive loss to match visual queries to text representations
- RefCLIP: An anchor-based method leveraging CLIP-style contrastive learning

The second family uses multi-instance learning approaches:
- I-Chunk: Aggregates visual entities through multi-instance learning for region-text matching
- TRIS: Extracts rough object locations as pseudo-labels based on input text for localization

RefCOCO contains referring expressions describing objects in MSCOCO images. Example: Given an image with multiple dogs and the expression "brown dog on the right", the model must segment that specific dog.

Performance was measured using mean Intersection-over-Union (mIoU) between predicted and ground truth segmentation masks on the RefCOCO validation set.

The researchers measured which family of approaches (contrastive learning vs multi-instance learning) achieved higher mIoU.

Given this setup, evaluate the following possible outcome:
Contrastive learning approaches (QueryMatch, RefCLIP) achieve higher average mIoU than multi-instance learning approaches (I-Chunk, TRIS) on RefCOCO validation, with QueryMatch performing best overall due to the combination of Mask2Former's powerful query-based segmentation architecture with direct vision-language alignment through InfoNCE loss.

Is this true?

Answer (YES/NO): NO